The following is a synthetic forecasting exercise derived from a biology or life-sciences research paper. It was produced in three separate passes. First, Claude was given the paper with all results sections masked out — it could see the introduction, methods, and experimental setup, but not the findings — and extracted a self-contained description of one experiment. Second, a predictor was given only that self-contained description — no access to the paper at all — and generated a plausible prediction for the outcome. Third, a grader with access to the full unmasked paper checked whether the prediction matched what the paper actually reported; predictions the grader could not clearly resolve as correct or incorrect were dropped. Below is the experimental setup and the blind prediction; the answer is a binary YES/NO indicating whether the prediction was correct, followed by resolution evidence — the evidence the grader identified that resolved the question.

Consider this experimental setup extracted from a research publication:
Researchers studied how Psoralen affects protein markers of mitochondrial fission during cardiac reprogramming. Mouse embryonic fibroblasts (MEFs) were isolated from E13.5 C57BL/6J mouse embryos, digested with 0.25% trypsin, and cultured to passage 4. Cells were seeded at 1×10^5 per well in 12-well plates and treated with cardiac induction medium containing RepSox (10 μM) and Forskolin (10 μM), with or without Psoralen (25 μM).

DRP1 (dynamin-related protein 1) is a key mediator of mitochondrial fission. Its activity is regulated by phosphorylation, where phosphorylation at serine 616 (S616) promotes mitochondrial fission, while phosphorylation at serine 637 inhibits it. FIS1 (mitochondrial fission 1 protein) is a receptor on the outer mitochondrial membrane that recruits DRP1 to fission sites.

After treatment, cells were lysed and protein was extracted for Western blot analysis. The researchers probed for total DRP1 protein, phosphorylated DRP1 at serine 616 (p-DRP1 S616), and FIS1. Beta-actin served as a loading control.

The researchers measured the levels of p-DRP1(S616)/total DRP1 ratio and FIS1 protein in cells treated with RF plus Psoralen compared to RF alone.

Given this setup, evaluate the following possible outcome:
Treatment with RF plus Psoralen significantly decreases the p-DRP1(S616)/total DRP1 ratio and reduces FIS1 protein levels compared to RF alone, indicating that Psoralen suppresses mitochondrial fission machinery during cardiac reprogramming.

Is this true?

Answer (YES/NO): NO